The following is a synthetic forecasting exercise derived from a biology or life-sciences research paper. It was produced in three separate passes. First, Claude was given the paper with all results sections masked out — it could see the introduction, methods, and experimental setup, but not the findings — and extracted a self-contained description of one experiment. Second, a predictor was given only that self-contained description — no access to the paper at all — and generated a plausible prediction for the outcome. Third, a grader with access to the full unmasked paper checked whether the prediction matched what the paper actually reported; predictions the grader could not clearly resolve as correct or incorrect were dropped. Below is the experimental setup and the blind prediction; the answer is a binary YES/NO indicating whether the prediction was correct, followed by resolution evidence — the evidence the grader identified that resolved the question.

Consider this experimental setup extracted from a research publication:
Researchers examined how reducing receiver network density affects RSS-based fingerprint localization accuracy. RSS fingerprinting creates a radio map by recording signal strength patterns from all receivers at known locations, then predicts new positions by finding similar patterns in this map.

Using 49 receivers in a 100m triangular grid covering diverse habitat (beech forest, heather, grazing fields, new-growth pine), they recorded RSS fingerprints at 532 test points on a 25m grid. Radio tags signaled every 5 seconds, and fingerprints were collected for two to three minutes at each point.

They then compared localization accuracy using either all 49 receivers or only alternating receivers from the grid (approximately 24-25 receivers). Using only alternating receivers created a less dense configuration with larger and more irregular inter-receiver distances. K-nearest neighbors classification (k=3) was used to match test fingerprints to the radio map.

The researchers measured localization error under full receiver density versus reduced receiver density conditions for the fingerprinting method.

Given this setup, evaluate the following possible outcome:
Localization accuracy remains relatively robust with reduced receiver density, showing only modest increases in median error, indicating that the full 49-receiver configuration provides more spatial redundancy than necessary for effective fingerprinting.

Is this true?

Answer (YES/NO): NO